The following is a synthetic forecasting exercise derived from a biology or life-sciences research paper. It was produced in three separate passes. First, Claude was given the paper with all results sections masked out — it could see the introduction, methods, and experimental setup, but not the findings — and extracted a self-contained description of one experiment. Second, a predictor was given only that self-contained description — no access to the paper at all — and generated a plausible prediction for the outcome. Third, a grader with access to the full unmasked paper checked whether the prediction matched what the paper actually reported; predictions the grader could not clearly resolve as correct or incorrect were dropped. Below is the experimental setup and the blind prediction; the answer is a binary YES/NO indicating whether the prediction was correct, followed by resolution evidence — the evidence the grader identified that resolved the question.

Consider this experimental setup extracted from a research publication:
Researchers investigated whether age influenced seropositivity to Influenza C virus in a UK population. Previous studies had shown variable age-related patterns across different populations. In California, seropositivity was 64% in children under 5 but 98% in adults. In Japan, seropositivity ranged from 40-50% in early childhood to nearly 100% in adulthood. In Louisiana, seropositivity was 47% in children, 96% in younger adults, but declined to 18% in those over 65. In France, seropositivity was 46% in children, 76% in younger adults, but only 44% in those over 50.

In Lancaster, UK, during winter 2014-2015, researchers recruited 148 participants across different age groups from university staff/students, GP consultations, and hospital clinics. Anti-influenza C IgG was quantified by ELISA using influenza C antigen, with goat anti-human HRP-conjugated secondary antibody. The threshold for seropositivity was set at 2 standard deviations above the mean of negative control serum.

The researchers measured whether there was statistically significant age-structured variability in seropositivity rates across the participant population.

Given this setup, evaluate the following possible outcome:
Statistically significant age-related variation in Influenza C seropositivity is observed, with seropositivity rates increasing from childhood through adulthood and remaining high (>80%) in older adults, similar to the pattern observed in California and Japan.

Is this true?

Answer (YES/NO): NO